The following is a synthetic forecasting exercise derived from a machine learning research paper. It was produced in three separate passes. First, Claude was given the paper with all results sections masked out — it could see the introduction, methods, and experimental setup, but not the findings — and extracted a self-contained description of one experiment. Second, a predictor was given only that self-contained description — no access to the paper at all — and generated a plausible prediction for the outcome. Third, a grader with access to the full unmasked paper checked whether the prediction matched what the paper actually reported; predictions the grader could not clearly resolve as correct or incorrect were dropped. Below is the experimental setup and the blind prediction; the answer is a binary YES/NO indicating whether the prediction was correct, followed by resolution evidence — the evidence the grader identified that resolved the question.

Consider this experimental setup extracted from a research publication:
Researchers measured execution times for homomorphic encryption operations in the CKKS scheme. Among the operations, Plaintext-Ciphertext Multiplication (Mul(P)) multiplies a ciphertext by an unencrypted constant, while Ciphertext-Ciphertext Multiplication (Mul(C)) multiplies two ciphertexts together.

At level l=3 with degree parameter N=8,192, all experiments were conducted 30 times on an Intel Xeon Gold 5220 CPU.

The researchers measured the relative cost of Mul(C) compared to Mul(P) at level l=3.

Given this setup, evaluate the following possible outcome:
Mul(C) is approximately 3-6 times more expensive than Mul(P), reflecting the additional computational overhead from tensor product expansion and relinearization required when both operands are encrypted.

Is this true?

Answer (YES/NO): NO